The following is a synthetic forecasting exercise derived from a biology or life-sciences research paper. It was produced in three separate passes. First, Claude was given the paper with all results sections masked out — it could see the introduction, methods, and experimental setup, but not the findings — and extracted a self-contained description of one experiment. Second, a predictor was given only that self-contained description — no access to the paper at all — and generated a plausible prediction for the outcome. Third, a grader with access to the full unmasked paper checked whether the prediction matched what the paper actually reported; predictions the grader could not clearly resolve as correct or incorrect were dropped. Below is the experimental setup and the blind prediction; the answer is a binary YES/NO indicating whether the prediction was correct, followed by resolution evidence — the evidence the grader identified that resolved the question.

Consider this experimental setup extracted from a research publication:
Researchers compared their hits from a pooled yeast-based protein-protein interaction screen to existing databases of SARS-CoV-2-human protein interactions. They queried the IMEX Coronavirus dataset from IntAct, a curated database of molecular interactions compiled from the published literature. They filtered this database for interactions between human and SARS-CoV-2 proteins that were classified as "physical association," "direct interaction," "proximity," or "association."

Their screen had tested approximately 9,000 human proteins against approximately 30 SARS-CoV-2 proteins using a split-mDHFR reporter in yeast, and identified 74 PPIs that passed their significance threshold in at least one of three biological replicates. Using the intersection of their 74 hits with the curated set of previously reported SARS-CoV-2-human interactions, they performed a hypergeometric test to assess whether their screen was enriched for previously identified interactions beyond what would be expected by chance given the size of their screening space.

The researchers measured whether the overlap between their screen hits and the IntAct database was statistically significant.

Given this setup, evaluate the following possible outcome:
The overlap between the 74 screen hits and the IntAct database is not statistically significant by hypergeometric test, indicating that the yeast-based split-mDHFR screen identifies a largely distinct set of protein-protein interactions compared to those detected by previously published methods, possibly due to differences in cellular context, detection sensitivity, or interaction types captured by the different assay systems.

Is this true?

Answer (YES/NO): NO